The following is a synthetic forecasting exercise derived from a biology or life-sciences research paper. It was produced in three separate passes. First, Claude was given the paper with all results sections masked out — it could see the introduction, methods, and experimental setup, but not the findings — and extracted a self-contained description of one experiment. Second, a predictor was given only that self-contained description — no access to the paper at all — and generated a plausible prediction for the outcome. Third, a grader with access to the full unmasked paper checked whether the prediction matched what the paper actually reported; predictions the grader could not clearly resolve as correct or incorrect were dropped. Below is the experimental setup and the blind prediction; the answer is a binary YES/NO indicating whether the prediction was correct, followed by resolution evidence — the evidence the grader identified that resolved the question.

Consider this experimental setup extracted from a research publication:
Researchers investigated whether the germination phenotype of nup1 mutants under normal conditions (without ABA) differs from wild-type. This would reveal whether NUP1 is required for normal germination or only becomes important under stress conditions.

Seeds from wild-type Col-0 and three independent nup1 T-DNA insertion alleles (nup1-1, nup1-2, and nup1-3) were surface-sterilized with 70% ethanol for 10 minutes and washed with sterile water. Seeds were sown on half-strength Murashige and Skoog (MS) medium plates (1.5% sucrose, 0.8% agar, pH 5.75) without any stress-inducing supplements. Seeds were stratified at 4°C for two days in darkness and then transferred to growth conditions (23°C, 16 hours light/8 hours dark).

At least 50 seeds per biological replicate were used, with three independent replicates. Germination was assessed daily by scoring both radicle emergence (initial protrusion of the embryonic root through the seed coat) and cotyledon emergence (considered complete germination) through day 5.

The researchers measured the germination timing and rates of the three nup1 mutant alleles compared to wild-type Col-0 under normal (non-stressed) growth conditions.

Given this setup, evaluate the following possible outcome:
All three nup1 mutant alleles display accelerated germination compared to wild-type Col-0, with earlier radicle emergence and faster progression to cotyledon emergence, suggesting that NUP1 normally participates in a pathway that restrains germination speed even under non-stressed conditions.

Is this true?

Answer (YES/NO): NO